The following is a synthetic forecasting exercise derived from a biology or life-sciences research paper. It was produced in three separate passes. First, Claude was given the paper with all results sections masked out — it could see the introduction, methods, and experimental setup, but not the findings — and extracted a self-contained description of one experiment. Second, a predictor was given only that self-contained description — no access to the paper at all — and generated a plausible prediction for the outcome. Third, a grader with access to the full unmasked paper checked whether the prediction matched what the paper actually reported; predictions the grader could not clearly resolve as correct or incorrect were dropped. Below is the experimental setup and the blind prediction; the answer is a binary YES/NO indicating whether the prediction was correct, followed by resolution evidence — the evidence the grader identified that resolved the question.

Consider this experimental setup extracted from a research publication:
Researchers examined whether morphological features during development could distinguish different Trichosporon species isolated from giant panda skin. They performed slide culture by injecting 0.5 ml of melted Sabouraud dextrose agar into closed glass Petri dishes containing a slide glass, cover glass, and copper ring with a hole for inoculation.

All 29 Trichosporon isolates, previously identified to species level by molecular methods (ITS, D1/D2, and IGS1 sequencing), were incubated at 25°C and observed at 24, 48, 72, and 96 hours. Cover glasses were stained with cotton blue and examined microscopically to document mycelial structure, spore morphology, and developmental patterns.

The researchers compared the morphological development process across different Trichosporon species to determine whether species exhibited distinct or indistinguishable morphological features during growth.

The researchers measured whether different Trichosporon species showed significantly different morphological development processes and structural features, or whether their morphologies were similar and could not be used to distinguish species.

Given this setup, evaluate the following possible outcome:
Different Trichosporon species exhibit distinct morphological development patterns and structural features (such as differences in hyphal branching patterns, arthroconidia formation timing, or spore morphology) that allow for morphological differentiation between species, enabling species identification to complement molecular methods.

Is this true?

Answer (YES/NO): YES